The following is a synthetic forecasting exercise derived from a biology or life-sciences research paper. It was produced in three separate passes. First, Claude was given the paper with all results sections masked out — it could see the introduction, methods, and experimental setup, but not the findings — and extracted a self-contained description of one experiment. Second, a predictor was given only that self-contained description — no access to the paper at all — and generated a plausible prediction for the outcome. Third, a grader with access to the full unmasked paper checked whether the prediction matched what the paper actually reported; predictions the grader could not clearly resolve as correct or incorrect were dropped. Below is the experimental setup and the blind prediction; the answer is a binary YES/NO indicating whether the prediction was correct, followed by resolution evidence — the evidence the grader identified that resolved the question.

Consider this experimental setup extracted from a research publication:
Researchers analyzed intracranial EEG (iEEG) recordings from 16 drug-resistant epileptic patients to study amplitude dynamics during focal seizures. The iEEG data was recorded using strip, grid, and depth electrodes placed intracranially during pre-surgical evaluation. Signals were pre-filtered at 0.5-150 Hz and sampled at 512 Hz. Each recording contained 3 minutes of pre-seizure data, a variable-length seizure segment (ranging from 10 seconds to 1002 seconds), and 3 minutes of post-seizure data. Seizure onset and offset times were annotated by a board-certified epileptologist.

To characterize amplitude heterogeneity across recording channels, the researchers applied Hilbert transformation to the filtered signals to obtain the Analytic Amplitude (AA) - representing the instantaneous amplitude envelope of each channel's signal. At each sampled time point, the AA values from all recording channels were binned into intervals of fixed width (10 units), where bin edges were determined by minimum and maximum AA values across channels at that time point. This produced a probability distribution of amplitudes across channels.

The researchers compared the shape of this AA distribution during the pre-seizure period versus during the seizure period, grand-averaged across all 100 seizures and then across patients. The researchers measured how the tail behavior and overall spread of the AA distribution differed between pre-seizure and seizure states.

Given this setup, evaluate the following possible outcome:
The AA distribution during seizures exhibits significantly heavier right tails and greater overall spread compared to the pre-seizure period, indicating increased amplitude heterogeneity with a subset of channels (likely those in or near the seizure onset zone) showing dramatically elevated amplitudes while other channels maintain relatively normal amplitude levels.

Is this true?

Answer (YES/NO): YES